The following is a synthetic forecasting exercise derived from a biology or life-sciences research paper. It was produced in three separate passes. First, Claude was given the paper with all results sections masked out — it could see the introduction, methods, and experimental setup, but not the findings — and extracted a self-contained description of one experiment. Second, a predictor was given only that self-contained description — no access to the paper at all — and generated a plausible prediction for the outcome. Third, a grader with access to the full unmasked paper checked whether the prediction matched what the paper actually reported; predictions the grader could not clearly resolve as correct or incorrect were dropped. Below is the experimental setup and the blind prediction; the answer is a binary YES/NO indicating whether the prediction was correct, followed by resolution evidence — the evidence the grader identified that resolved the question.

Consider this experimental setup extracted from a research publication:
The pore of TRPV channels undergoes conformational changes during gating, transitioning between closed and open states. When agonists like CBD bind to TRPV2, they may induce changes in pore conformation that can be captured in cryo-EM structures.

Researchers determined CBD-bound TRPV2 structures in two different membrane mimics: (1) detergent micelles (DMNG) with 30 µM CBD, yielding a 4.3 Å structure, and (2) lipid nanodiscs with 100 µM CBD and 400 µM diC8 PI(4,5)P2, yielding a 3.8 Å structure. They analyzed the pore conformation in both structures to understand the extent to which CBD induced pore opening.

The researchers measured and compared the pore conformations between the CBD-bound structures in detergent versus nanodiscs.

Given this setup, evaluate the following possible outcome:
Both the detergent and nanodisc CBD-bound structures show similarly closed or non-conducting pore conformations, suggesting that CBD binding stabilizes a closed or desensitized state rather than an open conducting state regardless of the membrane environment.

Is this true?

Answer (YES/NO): NO